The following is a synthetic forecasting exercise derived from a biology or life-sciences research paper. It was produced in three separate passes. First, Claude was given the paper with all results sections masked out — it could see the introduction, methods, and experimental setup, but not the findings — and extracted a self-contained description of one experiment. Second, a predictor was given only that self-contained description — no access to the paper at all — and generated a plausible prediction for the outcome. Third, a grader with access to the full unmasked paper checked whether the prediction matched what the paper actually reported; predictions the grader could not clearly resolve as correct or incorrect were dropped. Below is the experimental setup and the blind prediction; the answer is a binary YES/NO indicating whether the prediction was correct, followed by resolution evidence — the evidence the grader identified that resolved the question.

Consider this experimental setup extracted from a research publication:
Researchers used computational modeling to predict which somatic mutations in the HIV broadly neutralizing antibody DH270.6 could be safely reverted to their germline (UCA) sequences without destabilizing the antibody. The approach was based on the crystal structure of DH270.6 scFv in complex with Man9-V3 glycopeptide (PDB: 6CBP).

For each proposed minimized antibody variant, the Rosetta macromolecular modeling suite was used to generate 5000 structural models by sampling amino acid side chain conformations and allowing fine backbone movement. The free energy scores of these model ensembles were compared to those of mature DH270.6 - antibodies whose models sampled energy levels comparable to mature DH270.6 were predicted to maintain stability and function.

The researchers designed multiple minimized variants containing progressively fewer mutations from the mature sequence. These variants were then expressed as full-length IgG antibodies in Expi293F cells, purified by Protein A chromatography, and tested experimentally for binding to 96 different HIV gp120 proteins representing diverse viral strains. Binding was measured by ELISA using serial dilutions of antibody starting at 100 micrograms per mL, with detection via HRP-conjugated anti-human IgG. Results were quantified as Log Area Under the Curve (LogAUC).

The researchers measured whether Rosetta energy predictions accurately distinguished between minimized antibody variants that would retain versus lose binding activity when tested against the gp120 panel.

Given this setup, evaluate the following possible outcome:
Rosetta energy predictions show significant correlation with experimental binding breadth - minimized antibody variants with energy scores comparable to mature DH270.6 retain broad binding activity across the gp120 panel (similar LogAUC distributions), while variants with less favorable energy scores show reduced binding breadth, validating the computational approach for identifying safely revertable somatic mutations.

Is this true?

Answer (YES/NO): NO